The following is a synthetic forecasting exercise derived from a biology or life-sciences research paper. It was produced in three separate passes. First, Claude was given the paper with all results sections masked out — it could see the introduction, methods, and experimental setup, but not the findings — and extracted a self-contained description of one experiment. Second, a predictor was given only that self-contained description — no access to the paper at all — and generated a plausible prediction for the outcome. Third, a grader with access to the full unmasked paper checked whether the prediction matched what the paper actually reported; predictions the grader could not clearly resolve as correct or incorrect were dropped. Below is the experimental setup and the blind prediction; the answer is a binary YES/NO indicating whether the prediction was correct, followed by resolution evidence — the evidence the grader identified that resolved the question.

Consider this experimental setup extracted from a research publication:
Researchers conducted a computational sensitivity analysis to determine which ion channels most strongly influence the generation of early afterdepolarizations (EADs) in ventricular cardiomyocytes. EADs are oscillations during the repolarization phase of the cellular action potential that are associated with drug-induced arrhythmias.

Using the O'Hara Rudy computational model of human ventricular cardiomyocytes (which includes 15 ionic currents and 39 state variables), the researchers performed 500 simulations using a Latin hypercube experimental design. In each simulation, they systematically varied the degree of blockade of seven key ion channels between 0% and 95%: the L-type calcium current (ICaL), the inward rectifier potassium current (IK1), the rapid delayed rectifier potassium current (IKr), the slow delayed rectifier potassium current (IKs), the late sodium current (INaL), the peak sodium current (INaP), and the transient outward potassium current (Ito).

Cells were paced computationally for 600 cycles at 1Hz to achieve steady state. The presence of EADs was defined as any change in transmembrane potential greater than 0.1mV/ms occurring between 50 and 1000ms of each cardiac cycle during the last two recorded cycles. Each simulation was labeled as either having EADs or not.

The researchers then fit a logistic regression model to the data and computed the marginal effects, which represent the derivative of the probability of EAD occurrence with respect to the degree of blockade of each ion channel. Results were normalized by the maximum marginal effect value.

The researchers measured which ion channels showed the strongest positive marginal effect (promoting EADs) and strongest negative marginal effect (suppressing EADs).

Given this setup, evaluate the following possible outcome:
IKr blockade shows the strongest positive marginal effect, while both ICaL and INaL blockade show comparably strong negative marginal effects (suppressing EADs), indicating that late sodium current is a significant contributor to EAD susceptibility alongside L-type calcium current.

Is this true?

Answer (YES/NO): NO